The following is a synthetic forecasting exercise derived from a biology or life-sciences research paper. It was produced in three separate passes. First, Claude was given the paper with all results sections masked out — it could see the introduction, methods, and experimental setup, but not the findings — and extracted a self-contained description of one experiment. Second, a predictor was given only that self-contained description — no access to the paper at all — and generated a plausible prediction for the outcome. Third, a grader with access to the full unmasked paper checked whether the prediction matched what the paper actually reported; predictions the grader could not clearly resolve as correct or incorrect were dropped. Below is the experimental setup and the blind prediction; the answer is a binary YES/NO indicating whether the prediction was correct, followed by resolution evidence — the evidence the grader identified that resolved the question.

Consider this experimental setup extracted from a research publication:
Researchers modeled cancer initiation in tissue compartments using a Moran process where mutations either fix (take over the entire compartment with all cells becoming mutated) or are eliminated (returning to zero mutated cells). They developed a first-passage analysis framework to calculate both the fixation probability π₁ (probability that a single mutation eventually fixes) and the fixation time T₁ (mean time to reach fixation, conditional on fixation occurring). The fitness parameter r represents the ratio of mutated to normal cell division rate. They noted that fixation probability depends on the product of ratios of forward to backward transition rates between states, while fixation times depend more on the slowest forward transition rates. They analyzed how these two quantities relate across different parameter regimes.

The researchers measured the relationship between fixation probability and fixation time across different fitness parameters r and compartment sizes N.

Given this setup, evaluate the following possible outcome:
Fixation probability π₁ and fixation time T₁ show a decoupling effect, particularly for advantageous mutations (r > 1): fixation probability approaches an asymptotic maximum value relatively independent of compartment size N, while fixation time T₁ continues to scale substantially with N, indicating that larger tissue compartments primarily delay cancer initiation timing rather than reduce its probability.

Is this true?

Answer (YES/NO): YES